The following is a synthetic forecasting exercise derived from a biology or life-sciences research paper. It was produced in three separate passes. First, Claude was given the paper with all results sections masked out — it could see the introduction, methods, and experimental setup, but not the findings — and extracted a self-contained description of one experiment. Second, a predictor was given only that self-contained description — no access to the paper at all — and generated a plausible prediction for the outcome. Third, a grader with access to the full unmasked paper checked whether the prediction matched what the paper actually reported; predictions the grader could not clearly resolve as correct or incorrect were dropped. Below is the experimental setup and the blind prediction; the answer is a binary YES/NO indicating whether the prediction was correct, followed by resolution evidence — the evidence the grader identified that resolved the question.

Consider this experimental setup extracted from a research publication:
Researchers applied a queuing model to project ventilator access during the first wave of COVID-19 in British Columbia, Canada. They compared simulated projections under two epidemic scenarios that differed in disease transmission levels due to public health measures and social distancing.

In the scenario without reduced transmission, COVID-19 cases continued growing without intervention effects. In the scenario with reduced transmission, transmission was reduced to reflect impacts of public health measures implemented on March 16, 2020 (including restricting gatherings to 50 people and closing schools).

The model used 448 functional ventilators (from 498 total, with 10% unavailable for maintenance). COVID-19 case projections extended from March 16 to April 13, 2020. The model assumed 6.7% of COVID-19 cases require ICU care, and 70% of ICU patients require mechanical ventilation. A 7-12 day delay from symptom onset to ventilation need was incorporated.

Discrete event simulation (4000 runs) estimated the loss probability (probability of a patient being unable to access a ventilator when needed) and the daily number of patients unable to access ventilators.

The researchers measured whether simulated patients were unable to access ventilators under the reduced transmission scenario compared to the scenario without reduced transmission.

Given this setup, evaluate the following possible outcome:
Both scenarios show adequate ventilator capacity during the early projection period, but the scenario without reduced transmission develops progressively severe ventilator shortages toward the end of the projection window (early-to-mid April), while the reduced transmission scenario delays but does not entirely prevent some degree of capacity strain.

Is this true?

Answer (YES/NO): NO